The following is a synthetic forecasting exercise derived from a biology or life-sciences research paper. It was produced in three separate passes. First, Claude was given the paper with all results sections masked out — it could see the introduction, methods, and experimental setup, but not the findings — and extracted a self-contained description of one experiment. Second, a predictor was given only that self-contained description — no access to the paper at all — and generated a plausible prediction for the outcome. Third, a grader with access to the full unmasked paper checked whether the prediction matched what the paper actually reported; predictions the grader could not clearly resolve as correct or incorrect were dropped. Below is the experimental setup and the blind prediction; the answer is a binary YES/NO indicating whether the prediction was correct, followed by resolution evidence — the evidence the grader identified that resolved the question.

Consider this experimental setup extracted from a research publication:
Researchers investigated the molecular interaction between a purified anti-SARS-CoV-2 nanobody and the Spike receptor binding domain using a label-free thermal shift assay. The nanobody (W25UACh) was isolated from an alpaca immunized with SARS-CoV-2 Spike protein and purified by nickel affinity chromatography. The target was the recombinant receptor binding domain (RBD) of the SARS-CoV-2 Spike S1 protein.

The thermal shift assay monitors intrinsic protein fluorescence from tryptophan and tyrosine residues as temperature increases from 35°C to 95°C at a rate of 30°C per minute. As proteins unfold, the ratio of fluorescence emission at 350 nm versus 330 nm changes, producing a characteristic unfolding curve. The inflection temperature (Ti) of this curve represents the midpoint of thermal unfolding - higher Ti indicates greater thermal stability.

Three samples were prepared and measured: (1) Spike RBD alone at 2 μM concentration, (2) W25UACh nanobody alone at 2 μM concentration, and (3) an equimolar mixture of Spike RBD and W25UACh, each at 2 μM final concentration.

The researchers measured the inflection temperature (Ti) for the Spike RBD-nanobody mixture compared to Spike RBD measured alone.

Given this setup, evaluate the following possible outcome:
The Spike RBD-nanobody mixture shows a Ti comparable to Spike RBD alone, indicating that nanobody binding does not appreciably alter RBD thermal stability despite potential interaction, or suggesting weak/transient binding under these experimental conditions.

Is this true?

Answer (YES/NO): NO